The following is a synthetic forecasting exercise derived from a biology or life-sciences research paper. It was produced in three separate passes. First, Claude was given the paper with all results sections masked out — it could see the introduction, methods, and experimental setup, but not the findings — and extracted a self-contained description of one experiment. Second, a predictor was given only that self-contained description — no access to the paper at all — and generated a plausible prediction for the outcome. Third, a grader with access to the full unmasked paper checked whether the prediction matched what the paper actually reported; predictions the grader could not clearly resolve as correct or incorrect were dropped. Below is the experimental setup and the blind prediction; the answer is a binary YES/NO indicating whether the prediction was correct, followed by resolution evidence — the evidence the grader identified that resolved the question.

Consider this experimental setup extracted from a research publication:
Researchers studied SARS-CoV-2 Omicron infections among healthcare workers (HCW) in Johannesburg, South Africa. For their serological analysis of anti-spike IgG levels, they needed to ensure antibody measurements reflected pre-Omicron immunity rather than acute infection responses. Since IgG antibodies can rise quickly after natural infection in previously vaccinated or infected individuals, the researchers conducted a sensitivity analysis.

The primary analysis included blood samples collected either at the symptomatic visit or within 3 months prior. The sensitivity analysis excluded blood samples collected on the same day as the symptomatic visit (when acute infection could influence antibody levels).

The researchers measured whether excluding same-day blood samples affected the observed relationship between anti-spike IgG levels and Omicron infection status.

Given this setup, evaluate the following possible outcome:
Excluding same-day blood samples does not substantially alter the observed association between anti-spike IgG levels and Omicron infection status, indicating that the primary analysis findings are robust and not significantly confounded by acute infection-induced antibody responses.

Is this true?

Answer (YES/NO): YES